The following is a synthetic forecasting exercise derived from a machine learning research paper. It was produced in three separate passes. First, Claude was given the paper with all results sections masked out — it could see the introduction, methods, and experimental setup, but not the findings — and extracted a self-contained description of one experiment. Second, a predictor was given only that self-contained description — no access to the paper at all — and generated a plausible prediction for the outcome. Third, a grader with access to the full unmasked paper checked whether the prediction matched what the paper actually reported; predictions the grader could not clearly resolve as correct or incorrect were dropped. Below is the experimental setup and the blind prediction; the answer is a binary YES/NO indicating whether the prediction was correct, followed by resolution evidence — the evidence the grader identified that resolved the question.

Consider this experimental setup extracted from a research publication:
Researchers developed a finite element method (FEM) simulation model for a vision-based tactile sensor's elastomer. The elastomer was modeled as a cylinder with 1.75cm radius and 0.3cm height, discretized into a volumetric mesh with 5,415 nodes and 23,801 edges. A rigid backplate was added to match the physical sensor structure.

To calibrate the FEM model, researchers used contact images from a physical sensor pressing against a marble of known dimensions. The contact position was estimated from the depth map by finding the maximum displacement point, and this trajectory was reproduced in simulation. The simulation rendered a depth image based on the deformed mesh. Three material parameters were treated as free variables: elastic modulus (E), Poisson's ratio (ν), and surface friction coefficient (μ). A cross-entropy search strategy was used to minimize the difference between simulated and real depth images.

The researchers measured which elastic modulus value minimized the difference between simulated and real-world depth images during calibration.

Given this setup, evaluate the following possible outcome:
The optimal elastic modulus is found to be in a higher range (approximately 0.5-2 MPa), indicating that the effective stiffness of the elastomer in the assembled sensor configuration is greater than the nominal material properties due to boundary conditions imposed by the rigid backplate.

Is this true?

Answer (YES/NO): NO